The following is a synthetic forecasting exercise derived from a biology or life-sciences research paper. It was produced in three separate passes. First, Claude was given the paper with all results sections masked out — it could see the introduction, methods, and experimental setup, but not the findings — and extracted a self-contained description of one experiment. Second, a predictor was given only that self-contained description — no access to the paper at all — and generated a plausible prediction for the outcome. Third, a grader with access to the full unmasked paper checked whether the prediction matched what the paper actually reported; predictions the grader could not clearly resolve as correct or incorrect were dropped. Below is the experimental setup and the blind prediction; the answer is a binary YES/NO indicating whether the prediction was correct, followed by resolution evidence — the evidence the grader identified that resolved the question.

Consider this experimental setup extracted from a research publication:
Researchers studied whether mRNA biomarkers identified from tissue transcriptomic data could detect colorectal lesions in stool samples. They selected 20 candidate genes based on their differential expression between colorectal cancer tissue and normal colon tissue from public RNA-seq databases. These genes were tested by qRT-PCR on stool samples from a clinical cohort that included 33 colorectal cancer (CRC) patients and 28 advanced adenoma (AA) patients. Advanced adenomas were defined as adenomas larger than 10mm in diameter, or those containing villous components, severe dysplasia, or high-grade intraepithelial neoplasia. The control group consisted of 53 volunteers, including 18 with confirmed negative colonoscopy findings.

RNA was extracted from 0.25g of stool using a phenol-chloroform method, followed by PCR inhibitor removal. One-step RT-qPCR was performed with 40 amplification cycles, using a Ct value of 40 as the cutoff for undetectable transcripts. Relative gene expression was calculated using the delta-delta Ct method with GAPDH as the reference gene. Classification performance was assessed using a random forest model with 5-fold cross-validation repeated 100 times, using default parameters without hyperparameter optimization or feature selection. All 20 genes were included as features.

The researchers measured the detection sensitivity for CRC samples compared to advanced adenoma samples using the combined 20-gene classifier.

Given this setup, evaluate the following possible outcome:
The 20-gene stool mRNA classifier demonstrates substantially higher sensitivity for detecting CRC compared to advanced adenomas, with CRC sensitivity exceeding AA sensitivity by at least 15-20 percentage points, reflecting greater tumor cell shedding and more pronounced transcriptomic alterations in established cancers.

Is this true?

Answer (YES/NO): YES